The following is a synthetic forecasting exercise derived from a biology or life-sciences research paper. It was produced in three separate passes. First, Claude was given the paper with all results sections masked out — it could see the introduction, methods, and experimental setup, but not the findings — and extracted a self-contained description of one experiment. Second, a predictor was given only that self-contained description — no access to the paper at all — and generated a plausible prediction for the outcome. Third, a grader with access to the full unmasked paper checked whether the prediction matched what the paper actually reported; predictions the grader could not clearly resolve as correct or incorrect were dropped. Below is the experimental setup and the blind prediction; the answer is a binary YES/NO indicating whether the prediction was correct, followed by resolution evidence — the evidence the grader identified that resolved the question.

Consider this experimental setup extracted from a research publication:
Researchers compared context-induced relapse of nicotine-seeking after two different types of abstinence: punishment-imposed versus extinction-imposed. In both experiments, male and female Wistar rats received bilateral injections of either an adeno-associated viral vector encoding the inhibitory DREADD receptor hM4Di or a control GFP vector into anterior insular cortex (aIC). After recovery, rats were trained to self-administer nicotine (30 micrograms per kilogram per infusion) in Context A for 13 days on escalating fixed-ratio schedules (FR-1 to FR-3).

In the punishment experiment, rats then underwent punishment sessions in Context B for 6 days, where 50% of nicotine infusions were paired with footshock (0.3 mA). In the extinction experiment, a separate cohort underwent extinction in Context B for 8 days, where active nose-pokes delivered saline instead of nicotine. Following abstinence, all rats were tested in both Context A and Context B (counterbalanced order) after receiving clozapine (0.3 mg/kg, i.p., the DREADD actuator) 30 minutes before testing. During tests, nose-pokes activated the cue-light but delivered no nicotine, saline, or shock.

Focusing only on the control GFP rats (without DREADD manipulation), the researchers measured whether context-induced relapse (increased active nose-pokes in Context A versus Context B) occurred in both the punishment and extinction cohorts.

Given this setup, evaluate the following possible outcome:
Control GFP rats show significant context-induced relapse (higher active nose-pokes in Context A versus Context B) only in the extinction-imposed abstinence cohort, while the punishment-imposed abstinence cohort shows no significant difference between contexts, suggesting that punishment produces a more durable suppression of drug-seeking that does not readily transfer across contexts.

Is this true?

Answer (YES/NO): NO